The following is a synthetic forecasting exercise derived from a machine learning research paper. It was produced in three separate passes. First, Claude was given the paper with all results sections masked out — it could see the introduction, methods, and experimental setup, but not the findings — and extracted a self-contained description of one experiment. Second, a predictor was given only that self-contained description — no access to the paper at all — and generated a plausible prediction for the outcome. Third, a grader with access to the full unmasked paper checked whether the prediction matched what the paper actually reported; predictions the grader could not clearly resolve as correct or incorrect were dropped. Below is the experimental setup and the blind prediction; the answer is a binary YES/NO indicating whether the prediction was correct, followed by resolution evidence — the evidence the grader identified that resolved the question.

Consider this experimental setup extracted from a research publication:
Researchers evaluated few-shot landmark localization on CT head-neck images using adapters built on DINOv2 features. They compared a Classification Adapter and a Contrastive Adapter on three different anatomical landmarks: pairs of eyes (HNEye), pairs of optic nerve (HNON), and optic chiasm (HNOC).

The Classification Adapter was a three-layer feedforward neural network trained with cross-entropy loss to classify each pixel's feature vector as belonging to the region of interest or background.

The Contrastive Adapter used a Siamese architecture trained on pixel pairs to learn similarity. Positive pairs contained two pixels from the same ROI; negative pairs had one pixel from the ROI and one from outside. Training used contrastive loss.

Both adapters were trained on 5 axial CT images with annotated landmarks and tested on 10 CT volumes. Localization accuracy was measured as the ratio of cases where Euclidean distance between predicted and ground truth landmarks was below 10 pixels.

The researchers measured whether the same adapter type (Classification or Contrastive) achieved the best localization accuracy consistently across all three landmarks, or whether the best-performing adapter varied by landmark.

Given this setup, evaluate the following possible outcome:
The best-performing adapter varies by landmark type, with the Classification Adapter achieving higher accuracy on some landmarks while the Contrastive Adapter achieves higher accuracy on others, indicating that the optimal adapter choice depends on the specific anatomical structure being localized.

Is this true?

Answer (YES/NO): YES